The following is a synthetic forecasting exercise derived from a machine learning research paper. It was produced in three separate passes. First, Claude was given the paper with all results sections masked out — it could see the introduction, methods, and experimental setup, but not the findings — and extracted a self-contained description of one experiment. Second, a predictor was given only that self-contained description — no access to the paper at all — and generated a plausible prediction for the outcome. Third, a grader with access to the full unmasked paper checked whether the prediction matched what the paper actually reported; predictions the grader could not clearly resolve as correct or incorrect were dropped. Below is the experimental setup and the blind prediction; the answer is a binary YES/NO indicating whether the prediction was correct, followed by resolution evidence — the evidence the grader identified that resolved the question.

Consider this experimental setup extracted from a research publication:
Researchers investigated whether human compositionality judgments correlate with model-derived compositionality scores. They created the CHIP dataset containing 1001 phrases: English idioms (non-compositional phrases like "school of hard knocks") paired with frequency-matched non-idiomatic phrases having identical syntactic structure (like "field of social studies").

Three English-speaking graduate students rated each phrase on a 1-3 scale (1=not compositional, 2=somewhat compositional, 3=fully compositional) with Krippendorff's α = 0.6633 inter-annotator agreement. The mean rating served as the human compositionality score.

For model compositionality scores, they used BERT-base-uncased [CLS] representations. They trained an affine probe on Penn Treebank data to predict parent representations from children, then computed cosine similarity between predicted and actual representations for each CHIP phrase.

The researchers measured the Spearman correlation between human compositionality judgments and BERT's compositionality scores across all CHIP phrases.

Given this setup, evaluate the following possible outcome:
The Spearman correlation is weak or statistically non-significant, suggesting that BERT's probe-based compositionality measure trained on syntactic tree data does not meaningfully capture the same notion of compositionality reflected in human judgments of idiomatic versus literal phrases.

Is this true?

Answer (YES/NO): YES